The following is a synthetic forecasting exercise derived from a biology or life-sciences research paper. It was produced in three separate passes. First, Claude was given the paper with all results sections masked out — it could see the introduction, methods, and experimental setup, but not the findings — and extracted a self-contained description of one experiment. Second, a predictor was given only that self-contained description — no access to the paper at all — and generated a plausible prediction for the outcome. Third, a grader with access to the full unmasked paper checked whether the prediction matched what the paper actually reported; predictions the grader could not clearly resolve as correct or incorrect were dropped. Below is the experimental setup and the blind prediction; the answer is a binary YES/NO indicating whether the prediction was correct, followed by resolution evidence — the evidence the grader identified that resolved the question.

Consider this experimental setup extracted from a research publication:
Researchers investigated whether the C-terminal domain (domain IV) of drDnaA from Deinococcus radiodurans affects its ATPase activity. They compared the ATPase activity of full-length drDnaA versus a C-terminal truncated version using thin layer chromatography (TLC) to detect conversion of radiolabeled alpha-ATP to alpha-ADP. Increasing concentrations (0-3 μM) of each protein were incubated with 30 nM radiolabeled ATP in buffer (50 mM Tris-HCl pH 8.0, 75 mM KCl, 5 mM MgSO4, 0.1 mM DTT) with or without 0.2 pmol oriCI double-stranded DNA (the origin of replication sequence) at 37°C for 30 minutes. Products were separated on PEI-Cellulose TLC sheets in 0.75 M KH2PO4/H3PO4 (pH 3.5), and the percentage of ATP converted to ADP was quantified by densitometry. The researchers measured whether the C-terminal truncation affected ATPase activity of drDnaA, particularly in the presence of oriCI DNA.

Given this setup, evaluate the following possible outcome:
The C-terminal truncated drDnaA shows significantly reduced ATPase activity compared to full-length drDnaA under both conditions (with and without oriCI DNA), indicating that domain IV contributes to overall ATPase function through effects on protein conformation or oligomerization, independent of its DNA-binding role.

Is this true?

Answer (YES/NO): NO